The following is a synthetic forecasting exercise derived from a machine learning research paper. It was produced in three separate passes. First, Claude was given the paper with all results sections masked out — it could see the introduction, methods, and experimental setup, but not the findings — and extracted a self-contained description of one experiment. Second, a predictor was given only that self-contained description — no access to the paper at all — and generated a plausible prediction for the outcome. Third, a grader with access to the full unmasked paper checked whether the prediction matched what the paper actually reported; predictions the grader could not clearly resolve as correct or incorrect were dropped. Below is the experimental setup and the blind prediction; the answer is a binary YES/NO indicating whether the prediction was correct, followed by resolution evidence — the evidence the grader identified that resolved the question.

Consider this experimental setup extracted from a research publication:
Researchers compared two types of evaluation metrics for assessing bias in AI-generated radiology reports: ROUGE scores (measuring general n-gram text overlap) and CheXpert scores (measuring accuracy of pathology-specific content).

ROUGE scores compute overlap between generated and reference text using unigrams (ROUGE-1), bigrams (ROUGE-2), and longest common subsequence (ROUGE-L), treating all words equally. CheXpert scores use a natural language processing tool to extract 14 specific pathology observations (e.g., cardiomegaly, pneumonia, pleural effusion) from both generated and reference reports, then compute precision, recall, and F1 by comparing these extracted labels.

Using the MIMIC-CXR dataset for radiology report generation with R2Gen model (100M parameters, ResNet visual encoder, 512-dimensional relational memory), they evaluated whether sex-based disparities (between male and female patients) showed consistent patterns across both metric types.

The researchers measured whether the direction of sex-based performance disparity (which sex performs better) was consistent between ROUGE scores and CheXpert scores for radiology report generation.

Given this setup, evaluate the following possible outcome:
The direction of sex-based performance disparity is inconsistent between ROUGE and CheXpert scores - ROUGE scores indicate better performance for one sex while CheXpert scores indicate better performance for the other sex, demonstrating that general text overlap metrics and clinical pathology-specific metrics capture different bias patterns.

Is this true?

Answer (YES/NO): NO